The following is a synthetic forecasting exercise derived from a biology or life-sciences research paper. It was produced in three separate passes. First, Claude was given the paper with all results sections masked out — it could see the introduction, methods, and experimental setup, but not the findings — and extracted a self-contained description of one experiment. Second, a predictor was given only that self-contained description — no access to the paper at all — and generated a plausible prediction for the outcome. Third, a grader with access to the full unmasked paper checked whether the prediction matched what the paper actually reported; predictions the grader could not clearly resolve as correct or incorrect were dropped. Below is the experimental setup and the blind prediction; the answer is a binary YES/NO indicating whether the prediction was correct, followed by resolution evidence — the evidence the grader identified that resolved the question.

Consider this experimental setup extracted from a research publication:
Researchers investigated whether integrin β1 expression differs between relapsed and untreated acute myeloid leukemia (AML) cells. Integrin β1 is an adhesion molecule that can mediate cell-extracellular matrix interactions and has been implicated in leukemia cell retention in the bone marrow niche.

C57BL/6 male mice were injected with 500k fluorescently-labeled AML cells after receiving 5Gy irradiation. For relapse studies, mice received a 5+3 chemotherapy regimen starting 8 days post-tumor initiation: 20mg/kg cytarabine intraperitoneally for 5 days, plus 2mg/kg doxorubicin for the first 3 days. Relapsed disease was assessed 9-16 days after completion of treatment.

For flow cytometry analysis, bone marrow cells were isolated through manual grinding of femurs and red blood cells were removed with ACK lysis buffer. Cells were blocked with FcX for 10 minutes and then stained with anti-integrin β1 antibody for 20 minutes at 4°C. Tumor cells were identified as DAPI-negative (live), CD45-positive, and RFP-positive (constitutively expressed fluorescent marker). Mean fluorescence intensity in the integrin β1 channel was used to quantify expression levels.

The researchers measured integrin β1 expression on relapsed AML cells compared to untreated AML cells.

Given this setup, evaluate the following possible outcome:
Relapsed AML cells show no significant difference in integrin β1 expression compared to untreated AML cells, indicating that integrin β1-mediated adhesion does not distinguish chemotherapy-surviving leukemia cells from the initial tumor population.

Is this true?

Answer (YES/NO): NO